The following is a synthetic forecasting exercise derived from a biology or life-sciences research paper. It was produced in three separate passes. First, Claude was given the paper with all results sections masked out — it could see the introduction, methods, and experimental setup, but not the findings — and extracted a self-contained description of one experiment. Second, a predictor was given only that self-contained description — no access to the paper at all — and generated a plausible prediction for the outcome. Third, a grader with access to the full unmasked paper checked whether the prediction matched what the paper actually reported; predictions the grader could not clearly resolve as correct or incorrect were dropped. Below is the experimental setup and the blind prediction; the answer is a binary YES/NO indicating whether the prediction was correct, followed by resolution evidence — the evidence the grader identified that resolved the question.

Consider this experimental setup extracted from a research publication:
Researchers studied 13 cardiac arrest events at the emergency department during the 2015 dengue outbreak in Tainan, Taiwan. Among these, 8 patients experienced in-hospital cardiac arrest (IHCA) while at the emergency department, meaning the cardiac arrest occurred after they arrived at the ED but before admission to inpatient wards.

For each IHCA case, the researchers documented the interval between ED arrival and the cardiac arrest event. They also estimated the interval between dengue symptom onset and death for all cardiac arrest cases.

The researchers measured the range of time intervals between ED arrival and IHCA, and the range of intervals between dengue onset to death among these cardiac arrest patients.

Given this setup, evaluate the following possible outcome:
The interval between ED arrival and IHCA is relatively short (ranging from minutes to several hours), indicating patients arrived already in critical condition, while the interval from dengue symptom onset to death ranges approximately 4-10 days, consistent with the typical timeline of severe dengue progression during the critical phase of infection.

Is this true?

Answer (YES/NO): NO